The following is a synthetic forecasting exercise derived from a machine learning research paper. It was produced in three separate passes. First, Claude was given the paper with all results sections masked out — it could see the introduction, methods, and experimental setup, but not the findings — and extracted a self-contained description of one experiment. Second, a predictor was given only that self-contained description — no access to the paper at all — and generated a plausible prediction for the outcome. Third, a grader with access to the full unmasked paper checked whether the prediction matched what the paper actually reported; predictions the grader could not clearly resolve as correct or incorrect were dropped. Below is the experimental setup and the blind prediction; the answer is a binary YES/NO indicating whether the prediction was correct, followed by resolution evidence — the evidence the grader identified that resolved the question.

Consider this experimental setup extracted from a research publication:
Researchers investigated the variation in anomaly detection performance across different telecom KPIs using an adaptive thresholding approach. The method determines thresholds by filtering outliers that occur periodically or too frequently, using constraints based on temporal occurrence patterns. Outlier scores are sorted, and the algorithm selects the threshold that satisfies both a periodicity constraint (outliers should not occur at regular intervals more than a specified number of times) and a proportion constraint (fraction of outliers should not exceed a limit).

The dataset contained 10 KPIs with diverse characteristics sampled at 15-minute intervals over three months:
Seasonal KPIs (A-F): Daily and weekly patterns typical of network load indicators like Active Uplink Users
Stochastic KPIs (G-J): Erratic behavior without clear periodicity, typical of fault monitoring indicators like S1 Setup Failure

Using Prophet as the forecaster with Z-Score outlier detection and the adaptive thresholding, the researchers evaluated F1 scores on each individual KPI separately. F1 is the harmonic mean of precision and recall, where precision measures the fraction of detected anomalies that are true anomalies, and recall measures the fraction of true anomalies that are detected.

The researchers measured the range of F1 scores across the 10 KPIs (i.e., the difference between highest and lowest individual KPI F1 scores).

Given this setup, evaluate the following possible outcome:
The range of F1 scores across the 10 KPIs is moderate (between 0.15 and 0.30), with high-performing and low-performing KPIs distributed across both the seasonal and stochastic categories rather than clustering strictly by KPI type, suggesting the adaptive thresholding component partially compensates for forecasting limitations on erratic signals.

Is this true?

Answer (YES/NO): NO